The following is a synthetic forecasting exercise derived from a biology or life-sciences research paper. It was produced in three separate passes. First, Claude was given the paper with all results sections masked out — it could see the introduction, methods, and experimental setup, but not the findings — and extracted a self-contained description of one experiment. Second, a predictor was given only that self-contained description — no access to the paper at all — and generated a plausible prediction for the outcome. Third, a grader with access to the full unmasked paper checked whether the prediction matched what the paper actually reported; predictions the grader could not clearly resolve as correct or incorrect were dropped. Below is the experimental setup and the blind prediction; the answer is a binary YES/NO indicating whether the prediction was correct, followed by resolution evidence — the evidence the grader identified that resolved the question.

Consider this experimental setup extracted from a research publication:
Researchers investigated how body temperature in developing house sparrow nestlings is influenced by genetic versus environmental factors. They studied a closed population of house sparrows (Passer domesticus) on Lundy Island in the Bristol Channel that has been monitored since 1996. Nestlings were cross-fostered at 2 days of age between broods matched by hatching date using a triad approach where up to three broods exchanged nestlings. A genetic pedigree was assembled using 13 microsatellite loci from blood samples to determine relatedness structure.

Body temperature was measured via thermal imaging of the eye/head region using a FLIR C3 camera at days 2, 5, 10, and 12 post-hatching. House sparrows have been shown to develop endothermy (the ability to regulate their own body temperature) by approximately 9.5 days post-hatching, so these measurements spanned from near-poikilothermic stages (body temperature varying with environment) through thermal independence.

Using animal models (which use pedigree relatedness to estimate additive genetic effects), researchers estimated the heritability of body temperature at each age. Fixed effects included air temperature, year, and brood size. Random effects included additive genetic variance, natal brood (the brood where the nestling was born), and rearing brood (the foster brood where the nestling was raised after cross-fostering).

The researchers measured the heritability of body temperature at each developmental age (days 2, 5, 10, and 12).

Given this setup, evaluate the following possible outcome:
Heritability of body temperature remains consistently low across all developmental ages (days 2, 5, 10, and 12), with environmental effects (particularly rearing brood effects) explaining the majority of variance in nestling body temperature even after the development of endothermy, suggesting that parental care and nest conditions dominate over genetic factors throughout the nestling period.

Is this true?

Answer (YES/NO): NO